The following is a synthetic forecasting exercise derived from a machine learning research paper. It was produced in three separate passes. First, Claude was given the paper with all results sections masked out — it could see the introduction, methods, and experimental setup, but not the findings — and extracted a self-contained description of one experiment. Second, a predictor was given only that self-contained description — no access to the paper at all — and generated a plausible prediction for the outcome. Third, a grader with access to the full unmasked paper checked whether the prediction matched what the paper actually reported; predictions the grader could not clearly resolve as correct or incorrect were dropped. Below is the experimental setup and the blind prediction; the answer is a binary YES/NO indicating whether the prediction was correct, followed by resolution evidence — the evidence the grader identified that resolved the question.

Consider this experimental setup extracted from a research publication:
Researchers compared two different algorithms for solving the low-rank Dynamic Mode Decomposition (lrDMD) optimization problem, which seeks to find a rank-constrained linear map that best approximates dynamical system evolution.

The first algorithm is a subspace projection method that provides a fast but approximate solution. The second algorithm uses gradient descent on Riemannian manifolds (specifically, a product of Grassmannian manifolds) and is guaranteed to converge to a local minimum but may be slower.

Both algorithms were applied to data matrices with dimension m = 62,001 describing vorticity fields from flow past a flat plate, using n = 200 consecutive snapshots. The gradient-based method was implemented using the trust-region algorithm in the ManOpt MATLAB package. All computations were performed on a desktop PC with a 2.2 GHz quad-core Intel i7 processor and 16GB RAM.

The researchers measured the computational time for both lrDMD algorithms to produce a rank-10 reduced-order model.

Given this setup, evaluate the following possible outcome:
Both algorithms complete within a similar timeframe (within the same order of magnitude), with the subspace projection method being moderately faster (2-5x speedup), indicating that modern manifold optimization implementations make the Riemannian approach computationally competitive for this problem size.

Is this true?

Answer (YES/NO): NO